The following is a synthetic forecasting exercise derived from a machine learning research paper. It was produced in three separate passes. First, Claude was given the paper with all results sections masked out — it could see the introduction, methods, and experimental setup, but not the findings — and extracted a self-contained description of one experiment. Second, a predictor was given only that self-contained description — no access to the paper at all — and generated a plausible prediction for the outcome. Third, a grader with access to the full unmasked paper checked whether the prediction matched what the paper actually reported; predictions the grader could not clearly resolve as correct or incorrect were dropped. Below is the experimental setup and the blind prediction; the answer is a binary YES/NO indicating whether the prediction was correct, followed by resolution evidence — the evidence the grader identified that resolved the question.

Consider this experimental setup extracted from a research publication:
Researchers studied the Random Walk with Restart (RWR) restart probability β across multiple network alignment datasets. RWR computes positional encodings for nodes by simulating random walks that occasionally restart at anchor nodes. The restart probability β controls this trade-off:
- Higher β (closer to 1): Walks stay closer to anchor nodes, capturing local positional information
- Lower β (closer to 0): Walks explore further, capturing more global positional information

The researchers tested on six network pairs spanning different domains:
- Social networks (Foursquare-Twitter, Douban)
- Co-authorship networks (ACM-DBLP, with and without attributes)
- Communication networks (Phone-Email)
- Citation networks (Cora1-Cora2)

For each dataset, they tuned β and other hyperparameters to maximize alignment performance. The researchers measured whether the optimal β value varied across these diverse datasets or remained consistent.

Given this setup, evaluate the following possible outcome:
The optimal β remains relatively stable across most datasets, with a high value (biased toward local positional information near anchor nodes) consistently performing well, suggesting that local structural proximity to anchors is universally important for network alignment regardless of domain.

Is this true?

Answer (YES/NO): NO